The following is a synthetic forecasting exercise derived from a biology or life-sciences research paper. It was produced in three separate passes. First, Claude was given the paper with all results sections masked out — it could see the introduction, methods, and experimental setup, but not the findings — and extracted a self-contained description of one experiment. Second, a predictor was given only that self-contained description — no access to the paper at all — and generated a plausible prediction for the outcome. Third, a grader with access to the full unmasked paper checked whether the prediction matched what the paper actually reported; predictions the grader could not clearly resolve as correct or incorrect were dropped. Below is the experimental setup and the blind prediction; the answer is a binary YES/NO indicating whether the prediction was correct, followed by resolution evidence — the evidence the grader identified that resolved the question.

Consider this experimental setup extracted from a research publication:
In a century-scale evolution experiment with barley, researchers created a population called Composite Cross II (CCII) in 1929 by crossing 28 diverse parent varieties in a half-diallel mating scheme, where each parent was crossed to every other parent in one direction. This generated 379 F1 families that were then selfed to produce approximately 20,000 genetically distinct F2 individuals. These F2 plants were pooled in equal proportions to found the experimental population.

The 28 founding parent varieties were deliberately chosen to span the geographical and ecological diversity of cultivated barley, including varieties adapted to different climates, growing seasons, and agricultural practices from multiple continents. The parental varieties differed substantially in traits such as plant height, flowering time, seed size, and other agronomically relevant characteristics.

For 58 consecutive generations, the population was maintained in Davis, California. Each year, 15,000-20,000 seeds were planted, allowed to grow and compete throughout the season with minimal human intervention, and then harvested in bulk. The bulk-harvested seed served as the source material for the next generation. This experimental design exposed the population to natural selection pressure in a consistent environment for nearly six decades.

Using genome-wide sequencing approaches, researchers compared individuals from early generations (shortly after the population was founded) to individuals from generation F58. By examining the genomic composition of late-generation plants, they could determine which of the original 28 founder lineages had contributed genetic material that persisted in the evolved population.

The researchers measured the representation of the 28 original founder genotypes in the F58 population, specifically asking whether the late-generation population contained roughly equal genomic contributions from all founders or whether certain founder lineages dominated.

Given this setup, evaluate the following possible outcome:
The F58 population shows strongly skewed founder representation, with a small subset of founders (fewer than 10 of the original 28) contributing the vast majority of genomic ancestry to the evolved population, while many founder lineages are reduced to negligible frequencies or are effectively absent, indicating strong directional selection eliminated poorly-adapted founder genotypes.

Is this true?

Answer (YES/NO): YES